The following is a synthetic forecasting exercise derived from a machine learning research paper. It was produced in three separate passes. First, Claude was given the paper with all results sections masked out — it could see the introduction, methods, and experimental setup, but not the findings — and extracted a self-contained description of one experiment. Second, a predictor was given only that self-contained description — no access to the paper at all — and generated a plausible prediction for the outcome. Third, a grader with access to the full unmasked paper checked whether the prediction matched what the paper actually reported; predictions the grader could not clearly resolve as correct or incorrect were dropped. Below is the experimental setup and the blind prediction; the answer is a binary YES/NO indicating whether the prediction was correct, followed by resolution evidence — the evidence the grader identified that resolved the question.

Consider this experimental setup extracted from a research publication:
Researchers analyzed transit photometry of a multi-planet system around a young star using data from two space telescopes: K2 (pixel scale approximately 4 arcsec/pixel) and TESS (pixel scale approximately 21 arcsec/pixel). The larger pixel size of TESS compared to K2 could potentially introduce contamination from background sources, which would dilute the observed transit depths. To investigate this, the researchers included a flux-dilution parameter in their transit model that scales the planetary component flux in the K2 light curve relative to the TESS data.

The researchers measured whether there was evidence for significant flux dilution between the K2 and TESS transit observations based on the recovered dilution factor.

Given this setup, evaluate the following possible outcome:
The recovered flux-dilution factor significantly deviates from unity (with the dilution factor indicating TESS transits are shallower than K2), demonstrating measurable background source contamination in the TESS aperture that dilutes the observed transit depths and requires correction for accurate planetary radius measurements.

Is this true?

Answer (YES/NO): NO